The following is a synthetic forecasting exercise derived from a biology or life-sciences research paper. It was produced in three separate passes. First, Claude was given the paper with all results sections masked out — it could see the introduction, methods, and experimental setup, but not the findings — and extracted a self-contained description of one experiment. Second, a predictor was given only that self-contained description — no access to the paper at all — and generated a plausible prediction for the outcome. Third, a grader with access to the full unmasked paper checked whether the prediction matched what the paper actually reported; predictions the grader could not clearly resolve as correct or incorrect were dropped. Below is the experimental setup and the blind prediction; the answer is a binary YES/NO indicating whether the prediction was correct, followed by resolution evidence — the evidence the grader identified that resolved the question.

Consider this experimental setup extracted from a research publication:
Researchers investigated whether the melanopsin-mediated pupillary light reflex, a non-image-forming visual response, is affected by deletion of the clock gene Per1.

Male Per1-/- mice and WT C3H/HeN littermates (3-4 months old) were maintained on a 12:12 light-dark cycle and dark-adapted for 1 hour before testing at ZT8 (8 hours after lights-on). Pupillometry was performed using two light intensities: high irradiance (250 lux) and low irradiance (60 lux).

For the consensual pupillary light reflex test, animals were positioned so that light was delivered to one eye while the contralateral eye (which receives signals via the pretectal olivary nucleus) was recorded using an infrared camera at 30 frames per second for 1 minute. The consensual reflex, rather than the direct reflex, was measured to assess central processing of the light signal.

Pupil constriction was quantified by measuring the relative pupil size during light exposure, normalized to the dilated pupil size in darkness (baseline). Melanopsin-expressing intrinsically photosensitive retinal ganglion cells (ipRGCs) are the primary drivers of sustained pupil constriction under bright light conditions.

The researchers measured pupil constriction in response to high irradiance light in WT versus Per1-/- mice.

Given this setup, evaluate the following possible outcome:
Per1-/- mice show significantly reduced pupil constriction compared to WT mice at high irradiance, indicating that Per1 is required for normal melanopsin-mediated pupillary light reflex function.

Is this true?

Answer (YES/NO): NO